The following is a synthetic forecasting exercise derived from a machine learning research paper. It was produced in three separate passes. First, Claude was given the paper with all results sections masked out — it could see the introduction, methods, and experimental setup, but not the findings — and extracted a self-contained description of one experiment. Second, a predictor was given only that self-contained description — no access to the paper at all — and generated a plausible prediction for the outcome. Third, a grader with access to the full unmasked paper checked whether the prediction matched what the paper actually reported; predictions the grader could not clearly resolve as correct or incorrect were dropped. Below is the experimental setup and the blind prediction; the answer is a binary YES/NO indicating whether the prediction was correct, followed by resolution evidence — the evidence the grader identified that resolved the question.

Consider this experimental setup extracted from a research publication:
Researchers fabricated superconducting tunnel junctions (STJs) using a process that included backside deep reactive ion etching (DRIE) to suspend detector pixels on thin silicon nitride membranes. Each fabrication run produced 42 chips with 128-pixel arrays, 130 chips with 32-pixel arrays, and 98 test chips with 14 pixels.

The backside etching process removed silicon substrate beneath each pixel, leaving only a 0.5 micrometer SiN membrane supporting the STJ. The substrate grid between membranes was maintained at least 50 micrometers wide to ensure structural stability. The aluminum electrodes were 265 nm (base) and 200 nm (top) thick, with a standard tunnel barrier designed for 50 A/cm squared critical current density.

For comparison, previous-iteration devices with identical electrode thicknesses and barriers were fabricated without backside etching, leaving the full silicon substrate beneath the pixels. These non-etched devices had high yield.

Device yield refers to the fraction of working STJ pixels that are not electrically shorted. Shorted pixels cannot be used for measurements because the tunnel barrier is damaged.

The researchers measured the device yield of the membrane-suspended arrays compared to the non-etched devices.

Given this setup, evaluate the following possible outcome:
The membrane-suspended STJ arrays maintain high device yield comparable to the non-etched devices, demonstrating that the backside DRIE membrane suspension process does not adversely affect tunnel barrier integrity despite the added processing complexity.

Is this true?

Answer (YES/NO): NO